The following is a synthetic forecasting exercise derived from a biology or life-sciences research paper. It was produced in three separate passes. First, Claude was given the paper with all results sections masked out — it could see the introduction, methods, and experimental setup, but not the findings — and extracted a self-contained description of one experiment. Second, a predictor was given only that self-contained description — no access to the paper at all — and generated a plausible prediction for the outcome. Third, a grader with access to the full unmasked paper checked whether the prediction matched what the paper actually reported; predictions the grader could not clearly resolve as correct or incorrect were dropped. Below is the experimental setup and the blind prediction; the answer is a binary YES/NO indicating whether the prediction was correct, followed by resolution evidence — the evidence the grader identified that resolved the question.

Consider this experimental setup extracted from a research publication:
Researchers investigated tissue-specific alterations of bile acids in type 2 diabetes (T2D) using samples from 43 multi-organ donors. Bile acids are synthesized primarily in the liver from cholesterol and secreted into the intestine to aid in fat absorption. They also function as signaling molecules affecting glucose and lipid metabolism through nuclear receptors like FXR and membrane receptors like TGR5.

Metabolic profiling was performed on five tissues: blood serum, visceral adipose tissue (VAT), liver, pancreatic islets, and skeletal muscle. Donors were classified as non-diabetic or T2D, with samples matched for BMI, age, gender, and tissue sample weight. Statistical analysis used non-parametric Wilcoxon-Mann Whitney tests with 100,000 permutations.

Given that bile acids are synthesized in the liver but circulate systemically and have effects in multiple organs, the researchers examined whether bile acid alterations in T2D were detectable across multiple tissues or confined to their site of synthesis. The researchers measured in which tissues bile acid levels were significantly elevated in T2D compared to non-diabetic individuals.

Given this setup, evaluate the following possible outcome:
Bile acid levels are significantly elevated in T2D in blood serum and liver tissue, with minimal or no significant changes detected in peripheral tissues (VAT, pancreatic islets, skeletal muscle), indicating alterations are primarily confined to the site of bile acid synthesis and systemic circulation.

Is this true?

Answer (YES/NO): NO